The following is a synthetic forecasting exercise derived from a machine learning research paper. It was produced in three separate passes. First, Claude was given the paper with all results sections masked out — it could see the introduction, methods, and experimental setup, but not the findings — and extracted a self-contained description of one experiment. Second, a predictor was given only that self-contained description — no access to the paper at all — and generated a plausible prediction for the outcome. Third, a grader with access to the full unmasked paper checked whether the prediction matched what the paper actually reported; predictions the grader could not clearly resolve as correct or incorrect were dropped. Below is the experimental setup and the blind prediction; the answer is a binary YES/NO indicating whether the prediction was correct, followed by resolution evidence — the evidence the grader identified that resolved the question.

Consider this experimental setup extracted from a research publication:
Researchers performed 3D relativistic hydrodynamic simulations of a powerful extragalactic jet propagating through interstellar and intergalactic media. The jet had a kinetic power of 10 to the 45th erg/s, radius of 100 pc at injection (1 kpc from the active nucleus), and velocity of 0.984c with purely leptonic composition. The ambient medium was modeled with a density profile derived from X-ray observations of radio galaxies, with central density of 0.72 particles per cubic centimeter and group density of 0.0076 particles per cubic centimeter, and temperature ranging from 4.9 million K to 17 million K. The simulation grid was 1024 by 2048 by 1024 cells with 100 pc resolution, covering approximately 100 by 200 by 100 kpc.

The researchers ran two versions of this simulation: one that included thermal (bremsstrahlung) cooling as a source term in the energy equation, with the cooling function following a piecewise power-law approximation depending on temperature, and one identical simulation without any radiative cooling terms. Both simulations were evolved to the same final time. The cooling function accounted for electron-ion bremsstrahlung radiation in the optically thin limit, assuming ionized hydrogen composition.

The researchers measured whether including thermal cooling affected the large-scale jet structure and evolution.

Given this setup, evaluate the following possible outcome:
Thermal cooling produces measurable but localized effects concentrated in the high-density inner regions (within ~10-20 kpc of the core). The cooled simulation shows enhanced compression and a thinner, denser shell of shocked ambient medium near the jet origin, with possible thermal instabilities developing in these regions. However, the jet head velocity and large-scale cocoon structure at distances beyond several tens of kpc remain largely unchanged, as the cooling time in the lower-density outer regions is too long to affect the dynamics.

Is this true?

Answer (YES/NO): NO